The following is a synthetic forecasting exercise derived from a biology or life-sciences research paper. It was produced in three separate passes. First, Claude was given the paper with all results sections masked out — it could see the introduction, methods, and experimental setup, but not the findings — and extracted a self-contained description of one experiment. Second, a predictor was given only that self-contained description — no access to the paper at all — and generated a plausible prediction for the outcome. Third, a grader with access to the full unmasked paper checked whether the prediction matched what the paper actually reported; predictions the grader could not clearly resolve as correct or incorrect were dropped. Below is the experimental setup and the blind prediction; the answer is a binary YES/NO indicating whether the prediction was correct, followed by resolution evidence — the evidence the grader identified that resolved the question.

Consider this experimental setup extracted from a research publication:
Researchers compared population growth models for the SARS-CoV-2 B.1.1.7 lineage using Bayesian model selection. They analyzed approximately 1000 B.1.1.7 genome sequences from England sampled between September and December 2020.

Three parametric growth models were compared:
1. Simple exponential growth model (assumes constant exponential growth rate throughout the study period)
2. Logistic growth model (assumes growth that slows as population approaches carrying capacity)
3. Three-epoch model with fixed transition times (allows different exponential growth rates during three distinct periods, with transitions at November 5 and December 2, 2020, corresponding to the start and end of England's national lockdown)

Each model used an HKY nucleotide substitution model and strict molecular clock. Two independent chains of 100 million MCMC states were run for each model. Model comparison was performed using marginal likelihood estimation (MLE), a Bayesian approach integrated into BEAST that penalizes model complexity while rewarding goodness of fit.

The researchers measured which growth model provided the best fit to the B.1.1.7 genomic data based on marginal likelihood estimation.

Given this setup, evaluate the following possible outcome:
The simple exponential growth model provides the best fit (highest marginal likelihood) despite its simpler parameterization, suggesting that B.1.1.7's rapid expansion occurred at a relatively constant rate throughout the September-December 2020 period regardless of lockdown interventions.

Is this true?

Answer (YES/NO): NO